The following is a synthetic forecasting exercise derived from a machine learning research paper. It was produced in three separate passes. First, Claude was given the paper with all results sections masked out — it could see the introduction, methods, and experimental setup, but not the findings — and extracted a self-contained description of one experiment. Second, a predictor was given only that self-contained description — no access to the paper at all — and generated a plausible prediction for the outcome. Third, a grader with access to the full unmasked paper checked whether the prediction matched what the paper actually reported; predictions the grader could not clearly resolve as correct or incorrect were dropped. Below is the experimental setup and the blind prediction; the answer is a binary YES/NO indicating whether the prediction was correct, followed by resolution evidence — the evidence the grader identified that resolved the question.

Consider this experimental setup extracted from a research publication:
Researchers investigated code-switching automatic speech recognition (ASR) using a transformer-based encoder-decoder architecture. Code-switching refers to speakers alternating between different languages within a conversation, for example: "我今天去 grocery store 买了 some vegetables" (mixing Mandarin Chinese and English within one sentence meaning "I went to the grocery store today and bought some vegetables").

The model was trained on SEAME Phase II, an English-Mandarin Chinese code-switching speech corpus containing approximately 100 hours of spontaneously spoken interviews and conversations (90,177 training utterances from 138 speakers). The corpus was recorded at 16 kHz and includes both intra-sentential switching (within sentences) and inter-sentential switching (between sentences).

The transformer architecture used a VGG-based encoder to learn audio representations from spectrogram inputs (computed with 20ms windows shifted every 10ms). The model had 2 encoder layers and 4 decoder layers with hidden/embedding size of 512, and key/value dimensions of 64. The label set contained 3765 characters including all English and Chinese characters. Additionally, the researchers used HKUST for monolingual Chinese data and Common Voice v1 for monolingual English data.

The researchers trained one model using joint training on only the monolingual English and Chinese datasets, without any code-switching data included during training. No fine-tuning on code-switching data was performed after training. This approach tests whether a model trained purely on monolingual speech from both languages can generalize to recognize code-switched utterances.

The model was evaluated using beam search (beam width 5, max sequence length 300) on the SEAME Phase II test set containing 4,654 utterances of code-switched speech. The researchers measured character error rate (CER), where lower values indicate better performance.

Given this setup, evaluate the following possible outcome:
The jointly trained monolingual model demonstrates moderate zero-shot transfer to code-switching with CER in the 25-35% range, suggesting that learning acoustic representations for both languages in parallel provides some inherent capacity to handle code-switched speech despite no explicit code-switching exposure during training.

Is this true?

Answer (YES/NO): NO